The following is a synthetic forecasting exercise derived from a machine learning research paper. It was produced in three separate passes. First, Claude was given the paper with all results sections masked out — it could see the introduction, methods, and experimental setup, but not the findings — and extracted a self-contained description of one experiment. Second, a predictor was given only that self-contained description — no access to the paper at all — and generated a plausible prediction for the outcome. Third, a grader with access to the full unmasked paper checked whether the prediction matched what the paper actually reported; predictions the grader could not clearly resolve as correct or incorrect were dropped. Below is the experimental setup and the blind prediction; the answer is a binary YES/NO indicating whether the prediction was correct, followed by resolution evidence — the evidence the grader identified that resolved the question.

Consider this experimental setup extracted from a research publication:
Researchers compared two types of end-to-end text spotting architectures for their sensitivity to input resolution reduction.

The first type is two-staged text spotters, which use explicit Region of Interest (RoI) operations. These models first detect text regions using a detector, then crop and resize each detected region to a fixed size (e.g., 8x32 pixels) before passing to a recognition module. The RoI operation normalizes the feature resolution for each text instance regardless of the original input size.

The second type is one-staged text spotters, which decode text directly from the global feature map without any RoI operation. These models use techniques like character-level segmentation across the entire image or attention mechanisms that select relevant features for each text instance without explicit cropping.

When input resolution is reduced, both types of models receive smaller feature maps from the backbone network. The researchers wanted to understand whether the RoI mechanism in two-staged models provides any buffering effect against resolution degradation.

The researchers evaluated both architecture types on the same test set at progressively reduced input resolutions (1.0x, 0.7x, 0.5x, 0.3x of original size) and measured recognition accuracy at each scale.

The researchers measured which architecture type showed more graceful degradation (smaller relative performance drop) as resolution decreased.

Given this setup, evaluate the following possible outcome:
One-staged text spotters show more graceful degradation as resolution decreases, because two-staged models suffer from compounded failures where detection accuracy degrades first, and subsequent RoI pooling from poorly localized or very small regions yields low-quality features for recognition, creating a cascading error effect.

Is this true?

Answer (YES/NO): NO